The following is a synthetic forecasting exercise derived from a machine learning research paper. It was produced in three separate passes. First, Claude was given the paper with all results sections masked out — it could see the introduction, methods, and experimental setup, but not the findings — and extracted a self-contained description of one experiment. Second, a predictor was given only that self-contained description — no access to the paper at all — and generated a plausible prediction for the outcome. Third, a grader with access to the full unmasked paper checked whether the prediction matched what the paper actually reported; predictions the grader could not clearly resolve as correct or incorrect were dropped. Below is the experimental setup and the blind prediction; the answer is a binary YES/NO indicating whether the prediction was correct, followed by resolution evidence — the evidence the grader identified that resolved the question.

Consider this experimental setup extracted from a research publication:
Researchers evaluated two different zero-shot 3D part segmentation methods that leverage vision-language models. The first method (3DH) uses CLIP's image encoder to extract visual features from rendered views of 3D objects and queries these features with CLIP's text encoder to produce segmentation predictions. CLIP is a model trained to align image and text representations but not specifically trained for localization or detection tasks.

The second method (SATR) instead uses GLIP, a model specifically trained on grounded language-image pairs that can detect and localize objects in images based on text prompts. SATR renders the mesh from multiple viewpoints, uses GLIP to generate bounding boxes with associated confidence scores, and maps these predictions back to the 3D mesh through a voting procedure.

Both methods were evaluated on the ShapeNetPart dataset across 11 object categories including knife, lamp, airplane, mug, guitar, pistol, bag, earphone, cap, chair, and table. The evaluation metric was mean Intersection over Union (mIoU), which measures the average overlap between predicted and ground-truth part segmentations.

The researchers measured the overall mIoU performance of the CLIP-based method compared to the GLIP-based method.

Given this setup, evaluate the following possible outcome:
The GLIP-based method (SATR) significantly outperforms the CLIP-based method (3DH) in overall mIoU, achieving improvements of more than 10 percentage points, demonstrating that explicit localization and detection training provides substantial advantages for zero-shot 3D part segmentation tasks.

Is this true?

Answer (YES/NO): YES